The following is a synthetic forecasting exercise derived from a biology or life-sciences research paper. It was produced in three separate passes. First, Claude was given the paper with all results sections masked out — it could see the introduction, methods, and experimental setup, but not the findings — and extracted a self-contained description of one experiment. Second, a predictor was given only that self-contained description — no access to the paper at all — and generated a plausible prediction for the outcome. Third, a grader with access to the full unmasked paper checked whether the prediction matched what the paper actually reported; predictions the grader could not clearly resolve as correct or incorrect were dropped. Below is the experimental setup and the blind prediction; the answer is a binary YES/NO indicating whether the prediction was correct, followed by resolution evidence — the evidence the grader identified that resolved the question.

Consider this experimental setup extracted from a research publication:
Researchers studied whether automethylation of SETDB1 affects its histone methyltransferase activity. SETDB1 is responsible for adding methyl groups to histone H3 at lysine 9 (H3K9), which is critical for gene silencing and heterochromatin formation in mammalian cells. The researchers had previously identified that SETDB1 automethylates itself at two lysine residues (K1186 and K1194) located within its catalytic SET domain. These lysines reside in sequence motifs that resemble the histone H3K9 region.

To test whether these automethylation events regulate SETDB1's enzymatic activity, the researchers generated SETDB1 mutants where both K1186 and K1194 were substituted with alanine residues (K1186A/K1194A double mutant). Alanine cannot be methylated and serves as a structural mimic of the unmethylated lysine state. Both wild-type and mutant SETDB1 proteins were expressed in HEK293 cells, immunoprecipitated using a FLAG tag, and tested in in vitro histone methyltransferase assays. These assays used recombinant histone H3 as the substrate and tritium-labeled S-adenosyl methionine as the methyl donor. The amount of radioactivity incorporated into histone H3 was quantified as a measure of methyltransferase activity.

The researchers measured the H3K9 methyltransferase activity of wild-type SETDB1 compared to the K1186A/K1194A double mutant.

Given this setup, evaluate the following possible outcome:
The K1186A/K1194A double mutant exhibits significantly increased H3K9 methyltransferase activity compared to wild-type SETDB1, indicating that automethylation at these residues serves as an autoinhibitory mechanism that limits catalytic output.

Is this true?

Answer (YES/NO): NO